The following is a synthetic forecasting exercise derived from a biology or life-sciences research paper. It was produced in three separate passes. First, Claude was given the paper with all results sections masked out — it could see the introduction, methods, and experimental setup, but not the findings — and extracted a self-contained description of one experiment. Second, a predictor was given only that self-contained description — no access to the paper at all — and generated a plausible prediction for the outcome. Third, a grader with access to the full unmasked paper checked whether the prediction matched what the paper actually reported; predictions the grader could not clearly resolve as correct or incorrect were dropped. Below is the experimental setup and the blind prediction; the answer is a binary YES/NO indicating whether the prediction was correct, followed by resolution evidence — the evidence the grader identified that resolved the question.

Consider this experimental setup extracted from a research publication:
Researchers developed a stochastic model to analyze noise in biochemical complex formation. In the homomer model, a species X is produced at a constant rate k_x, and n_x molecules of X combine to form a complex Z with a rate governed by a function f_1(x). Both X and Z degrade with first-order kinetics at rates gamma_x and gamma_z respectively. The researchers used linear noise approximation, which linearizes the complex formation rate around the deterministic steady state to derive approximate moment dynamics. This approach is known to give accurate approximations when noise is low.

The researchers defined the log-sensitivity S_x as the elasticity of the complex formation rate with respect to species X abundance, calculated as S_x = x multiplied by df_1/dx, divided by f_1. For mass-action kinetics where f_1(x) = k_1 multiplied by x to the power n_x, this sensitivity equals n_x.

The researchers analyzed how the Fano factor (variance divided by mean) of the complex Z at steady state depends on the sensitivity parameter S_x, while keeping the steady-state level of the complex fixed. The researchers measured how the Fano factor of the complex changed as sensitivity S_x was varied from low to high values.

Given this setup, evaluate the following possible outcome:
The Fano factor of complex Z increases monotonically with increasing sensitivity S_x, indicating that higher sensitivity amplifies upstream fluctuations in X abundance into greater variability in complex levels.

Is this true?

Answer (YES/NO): NO